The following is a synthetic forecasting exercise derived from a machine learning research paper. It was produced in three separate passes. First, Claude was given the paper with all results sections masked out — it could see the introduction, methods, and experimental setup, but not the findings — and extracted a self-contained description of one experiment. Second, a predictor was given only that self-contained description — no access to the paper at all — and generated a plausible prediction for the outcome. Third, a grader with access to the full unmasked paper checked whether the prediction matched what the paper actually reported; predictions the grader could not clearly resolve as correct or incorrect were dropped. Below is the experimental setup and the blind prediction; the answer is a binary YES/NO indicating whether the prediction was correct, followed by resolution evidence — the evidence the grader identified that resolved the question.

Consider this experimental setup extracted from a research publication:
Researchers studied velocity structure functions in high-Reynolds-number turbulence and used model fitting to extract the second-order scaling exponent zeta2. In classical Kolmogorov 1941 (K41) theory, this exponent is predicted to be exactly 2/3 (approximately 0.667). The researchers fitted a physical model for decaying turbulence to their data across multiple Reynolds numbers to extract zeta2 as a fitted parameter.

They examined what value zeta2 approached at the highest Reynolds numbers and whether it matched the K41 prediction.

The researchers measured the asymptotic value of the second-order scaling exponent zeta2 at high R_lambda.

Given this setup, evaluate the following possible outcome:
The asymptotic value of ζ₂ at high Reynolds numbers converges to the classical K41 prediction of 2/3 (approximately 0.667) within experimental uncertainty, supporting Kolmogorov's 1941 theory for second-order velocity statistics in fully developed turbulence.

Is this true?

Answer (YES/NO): NO